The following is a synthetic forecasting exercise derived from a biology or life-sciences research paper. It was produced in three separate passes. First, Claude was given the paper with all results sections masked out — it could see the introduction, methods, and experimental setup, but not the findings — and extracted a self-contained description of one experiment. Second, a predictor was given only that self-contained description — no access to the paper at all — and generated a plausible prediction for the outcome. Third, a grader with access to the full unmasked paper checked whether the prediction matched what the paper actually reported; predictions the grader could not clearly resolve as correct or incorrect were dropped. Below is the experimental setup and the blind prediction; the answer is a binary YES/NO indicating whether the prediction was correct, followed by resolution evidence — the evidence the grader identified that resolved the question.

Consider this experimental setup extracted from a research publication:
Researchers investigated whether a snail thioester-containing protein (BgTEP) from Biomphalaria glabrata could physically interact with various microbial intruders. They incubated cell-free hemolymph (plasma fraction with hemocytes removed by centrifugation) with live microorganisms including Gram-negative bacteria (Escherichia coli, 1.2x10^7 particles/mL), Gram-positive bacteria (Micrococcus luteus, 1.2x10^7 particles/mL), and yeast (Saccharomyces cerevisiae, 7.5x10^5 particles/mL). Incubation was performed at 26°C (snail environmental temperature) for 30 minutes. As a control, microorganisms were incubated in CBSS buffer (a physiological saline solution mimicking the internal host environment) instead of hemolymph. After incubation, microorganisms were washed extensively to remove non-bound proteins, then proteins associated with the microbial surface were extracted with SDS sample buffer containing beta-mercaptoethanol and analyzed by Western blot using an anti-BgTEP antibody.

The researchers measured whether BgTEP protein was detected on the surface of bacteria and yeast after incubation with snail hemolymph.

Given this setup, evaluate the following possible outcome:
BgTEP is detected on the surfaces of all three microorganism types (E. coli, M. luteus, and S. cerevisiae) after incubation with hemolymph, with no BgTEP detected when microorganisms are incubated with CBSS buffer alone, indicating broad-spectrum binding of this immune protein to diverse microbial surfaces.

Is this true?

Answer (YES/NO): YES